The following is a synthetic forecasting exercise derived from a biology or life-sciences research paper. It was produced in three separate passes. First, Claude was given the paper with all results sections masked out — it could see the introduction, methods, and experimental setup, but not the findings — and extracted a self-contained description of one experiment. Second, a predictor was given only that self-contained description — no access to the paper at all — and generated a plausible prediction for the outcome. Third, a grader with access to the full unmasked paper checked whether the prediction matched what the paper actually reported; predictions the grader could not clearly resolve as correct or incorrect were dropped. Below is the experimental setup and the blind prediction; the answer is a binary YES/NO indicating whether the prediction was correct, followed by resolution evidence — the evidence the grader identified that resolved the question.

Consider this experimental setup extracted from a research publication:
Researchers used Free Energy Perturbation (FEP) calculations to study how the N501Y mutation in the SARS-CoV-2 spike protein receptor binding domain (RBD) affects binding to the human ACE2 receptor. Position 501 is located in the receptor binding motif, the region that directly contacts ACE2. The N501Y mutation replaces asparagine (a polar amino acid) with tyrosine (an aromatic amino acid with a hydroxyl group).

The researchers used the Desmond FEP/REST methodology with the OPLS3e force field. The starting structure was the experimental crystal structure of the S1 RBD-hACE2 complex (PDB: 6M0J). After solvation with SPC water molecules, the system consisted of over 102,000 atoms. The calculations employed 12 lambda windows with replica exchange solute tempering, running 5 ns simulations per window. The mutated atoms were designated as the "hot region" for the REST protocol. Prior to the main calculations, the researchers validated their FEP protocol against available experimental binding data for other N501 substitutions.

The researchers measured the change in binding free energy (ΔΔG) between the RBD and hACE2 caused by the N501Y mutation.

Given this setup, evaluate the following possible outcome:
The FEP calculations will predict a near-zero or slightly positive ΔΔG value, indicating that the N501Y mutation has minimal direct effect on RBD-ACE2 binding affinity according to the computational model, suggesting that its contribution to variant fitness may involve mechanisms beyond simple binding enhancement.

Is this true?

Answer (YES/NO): NO